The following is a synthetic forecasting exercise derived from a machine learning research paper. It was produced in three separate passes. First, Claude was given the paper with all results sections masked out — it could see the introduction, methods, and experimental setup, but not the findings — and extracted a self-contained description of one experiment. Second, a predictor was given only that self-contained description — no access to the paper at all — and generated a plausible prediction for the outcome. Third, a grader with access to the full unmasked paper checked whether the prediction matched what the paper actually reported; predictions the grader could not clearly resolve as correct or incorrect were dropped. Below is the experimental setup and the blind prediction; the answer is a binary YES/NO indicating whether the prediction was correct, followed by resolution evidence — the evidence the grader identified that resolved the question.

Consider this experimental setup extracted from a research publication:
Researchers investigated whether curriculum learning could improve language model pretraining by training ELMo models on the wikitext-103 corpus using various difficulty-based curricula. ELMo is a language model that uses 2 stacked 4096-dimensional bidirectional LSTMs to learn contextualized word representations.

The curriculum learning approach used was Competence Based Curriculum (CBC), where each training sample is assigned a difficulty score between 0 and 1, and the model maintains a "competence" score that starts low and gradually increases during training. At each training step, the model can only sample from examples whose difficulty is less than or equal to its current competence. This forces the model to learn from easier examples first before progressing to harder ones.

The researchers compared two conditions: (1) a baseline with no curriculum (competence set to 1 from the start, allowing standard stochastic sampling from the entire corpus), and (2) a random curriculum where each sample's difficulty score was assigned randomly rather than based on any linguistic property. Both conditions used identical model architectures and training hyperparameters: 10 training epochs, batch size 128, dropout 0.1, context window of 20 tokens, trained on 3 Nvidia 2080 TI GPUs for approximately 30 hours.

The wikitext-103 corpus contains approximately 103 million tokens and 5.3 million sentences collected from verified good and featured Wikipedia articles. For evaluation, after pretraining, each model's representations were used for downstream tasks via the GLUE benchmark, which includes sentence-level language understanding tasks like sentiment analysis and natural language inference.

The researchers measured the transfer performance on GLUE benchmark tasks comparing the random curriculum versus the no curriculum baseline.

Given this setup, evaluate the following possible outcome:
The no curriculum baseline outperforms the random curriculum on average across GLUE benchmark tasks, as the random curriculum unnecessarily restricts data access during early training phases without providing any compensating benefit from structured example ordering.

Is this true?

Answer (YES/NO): YES